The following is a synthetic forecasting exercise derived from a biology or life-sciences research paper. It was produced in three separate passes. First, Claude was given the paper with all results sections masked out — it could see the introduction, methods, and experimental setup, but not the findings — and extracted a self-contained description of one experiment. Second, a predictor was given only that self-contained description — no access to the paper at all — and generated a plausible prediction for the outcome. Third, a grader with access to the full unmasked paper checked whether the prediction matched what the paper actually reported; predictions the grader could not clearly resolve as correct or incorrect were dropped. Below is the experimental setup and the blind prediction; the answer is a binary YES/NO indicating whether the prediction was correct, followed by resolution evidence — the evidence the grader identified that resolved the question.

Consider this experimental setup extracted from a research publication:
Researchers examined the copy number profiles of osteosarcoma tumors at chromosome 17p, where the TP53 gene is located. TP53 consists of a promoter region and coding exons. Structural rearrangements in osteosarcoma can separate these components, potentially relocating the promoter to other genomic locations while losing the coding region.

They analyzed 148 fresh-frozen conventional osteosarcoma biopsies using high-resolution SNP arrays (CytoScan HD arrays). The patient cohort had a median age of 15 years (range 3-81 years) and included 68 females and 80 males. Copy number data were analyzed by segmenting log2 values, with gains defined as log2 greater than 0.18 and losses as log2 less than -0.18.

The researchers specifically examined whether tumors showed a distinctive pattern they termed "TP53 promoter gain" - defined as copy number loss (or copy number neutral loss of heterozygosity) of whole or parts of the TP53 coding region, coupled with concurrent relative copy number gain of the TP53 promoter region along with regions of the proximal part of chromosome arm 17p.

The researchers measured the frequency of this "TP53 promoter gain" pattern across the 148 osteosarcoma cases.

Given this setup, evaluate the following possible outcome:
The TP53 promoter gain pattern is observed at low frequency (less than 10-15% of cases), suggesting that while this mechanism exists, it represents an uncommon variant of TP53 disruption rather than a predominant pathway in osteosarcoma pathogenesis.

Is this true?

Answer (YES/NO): NO